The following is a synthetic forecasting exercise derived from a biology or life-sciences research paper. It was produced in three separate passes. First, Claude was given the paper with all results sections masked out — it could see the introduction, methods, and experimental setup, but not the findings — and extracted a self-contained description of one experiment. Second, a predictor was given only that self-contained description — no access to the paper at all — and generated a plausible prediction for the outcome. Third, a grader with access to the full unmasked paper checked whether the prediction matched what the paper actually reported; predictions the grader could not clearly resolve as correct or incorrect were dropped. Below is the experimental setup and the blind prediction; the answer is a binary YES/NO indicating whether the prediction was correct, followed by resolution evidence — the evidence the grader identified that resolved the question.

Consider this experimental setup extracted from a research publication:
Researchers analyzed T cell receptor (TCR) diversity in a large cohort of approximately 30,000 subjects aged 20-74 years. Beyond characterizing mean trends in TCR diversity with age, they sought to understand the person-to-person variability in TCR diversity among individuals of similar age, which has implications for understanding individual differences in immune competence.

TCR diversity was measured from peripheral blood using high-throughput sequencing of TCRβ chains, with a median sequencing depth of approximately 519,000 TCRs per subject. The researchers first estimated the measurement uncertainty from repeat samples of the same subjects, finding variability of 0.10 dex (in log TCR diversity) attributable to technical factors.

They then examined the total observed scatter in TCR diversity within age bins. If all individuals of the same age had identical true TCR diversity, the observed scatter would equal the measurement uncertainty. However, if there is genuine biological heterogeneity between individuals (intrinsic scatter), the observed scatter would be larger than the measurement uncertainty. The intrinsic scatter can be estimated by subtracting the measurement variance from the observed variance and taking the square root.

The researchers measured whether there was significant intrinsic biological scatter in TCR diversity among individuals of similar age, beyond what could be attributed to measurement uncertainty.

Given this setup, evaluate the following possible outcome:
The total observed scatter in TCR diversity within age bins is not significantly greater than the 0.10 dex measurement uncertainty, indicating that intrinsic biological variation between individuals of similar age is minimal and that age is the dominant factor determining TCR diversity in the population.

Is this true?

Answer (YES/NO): NO